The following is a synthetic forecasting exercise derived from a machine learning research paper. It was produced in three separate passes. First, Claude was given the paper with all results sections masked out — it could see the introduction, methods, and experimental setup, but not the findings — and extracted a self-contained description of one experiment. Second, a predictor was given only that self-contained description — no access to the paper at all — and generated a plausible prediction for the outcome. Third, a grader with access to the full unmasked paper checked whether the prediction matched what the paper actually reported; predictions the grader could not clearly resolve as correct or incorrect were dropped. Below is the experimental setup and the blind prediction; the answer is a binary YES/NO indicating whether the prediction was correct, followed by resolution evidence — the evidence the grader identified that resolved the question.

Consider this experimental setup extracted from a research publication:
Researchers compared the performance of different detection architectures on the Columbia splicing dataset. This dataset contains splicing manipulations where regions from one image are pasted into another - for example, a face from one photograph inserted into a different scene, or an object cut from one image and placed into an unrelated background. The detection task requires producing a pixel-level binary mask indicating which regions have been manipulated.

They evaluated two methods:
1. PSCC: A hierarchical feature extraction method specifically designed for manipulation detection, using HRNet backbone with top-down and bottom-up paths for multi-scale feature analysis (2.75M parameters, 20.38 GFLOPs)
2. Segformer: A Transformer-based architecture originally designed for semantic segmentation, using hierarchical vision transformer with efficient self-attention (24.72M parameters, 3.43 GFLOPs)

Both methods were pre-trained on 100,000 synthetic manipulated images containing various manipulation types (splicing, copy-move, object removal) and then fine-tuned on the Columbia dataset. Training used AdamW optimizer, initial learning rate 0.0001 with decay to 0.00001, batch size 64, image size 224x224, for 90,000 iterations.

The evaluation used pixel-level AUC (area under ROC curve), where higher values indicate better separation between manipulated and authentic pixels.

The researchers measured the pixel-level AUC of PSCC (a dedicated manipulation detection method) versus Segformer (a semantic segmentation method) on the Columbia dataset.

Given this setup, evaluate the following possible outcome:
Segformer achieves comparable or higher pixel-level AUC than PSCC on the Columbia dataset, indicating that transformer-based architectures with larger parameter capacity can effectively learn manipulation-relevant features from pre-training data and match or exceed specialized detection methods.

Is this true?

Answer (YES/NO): YES